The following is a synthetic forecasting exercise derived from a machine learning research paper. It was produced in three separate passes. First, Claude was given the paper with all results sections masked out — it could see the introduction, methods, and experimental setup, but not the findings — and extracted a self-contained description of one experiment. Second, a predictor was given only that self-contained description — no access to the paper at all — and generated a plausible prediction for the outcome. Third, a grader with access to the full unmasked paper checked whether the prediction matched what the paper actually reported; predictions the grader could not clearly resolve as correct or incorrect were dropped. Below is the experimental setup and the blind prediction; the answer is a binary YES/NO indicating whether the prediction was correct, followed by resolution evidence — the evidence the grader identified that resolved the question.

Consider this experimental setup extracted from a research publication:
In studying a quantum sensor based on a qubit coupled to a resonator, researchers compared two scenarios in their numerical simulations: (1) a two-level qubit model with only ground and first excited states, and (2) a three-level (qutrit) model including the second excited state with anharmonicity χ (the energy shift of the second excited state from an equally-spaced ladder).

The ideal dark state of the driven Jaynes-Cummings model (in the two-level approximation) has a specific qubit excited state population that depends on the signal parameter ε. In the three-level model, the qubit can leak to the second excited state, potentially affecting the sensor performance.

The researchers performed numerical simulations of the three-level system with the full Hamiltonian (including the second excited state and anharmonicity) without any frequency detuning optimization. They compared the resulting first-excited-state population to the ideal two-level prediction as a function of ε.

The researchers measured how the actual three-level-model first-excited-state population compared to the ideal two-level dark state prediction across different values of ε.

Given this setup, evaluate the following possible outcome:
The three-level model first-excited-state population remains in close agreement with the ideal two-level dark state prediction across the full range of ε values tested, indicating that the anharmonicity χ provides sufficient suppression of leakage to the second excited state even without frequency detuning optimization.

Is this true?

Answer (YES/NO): NO